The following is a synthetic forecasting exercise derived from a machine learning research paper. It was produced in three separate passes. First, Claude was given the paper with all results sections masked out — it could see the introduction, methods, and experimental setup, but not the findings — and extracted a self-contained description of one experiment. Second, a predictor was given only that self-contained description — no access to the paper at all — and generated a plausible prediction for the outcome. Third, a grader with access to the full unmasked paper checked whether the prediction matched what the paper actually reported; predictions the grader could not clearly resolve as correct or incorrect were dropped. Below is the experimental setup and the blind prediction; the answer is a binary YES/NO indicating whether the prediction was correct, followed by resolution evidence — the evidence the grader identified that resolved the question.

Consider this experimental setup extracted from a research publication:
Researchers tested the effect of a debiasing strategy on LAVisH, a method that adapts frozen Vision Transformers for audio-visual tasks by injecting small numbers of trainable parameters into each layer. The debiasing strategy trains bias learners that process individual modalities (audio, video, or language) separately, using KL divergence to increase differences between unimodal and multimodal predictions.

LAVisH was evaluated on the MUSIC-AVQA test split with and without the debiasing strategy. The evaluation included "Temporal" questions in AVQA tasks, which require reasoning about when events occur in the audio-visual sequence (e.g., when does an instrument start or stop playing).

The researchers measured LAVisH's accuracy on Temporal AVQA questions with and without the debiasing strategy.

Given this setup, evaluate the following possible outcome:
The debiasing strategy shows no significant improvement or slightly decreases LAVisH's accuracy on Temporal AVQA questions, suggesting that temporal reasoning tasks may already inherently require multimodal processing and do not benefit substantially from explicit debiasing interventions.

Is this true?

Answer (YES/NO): YES